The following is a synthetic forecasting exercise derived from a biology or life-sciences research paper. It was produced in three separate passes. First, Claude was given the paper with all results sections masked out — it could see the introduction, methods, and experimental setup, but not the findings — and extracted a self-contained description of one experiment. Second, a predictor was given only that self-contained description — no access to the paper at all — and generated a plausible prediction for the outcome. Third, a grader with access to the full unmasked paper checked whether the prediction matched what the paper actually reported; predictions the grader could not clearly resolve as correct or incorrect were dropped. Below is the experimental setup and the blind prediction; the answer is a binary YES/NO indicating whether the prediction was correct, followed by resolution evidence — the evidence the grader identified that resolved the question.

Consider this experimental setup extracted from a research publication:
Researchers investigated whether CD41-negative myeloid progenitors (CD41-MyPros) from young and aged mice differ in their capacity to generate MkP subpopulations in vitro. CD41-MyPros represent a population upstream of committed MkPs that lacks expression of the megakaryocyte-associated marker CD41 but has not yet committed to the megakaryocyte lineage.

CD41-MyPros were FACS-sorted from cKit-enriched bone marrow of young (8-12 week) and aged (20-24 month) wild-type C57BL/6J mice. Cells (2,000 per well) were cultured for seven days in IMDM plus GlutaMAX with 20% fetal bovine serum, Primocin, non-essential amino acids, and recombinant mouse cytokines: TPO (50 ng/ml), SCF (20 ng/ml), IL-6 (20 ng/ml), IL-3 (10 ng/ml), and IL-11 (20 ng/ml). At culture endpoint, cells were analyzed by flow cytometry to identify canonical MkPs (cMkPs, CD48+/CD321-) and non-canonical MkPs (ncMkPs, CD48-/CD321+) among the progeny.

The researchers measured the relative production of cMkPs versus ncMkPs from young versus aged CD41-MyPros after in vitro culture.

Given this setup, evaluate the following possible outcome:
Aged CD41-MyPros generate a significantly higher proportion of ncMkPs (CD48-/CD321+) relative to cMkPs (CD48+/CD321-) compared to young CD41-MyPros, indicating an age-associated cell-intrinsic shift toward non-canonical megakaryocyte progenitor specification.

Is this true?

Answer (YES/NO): NO